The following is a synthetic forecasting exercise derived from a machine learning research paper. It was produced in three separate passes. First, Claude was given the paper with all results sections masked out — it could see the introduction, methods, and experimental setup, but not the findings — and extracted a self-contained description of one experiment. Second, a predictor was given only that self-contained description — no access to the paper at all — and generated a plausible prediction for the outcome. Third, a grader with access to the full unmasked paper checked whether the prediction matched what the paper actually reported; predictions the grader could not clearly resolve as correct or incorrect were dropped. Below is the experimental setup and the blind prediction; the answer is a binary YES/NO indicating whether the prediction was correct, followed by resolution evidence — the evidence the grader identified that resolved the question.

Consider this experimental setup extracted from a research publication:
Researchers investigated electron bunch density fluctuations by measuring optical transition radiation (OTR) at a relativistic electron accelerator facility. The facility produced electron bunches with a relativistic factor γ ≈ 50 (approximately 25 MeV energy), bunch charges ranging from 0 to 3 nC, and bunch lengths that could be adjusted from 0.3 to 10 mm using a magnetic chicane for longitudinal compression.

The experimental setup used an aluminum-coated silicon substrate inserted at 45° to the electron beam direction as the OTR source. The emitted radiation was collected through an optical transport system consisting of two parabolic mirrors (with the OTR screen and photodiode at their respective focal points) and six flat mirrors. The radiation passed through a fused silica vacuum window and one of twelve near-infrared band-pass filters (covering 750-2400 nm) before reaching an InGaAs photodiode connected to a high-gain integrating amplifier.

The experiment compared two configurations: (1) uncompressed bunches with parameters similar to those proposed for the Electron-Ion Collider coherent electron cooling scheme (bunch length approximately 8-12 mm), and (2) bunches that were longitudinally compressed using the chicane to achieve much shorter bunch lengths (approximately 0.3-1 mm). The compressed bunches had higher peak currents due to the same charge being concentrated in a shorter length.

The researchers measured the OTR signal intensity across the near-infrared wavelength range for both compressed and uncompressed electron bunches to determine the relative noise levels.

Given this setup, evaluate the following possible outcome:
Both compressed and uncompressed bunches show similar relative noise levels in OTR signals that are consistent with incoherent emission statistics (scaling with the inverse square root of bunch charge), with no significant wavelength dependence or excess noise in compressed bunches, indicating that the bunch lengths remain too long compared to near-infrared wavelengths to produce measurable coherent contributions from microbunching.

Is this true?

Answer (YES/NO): NO